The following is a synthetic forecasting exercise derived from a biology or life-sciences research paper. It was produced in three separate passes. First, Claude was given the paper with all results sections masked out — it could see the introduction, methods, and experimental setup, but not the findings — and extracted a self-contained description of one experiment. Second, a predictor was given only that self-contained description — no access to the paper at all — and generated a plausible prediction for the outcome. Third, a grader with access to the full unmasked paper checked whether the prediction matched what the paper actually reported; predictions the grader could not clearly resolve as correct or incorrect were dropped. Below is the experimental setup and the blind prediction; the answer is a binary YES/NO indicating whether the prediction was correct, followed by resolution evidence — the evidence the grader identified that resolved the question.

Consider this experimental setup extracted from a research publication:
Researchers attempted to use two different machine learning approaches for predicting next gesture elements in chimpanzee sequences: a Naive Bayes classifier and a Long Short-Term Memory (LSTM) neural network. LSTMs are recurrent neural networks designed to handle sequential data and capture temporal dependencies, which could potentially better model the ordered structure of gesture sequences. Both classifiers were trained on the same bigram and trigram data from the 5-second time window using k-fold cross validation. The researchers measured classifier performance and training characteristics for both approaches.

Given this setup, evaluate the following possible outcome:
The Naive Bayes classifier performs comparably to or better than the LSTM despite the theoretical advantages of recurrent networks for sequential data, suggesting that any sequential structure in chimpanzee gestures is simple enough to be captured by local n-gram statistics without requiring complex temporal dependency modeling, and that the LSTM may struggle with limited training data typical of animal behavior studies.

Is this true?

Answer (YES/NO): YES